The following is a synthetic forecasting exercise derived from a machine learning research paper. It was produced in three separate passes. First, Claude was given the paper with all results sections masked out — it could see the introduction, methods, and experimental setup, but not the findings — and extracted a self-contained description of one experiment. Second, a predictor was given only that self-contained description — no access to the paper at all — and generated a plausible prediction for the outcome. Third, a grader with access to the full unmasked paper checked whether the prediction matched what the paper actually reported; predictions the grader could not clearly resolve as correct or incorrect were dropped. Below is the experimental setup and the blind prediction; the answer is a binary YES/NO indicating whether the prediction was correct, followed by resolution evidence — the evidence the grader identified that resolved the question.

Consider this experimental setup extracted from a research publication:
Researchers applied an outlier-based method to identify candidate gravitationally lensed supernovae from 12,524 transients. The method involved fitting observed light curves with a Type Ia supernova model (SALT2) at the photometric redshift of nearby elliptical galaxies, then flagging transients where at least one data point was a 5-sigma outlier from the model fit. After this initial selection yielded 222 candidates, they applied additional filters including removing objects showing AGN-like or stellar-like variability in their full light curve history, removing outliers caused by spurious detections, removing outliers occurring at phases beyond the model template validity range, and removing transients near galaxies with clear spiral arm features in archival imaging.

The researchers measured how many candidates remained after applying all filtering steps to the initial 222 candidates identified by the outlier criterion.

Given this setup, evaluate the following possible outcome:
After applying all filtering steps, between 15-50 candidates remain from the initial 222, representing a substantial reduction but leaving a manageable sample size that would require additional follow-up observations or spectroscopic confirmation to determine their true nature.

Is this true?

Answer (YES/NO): YES